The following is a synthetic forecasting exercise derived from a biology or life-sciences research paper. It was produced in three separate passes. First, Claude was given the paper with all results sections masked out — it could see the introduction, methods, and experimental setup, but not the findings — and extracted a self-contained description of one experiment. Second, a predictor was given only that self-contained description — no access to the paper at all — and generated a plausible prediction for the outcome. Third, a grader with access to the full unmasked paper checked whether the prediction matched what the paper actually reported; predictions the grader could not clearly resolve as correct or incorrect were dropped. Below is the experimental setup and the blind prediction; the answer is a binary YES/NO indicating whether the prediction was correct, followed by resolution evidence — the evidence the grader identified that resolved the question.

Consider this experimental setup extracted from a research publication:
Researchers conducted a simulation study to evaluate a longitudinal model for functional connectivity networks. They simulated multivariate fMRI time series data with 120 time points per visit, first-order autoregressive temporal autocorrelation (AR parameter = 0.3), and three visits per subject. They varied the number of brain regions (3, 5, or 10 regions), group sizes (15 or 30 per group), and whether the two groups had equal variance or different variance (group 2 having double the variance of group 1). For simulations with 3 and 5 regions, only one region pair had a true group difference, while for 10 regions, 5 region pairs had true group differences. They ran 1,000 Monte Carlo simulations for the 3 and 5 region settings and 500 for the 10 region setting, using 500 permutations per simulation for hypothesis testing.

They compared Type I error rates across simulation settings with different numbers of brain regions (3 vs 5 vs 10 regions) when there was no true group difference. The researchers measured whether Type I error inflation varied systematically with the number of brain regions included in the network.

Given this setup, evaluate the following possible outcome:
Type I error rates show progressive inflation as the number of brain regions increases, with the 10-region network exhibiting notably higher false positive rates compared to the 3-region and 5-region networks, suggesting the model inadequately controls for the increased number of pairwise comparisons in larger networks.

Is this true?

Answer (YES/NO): NO